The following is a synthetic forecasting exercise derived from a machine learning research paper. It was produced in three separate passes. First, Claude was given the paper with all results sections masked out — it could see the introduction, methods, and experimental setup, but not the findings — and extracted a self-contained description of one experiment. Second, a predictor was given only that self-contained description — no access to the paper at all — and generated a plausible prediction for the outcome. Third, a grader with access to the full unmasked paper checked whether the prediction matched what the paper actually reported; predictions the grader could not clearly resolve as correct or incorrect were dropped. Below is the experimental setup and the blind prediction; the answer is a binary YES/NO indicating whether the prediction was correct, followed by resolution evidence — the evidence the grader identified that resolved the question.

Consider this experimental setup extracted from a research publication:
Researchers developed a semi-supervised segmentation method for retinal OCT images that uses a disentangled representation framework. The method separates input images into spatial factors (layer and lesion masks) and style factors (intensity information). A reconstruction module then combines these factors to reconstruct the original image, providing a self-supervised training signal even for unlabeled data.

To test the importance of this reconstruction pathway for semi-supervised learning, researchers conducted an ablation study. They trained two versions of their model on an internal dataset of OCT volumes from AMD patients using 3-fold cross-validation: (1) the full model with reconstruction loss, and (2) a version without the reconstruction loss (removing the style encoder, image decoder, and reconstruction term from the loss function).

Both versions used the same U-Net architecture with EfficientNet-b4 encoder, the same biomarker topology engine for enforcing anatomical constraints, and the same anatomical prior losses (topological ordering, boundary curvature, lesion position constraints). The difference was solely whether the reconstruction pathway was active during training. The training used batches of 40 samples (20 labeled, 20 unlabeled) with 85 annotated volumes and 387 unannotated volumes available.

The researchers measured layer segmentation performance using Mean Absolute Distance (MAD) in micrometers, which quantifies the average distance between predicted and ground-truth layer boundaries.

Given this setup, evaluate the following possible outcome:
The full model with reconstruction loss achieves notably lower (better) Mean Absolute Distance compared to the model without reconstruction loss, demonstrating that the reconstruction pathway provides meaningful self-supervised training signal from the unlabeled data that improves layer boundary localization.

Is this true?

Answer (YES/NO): YES